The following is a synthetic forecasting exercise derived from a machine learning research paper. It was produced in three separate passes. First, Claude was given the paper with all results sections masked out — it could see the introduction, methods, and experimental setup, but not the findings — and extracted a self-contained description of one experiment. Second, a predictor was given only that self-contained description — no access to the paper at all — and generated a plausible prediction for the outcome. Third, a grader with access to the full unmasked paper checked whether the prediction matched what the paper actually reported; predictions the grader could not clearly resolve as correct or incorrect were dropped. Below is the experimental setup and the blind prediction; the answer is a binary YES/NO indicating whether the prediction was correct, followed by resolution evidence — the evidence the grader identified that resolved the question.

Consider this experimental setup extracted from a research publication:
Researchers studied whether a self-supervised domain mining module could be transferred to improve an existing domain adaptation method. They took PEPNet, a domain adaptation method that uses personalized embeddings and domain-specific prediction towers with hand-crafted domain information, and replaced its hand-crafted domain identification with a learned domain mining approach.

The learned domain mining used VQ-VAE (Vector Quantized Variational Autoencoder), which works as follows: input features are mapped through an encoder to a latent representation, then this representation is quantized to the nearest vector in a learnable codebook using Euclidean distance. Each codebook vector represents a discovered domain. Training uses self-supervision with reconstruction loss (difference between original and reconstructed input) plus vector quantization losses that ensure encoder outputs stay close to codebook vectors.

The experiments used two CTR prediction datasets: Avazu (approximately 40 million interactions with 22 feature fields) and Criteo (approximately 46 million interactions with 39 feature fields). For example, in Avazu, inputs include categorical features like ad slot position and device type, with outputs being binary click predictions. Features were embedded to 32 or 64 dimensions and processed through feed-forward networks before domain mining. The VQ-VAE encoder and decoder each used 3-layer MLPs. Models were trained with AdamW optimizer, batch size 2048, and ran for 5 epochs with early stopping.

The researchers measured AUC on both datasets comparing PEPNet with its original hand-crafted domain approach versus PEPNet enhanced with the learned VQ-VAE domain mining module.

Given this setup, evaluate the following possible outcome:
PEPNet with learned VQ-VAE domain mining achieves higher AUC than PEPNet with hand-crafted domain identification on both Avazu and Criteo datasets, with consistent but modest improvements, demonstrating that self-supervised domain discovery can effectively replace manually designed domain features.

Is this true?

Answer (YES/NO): YES